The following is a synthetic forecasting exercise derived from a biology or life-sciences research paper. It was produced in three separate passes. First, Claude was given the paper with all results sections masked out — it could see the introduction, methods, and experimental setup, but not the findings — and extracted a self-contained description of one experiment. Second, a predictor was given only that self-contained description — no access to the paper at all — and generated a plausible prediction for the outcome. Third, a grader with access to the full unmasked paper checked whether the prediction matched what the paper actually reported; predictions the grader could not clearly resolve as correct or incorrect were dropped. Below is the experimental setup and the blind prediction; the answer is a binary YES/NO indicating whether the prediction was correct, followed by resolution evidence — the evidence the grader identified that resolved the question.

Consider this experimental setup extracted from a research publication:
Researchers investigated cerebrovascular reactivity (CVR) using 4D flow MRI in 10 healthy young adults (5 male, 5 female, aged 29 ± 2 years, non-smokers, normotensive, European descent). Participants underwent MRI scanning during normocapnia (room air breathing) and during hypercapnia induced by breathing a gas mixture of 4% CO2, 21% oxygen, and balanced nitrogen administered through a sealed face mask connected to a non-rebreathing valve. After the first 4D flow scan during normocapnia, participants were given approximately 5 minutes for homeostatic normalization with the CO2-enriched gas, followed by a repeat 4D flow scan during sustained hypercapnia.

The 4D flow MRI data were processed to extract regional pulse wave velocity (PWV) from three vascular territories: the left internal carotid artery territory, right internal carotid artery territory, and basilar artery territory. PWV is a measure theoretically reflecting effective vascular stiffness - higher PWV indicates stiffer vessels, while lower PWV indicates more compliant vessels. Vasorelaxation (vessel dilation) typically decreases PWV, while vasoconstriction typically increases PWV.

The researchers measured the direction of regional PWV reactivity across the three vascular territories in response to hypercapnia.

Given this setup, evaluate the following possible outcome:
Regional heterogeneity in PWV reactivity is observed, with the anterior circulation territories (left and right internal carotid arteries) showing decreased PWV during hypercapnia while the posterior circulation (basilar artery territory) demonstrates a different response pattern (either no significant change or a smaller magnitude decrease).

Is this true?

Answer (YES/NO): NO